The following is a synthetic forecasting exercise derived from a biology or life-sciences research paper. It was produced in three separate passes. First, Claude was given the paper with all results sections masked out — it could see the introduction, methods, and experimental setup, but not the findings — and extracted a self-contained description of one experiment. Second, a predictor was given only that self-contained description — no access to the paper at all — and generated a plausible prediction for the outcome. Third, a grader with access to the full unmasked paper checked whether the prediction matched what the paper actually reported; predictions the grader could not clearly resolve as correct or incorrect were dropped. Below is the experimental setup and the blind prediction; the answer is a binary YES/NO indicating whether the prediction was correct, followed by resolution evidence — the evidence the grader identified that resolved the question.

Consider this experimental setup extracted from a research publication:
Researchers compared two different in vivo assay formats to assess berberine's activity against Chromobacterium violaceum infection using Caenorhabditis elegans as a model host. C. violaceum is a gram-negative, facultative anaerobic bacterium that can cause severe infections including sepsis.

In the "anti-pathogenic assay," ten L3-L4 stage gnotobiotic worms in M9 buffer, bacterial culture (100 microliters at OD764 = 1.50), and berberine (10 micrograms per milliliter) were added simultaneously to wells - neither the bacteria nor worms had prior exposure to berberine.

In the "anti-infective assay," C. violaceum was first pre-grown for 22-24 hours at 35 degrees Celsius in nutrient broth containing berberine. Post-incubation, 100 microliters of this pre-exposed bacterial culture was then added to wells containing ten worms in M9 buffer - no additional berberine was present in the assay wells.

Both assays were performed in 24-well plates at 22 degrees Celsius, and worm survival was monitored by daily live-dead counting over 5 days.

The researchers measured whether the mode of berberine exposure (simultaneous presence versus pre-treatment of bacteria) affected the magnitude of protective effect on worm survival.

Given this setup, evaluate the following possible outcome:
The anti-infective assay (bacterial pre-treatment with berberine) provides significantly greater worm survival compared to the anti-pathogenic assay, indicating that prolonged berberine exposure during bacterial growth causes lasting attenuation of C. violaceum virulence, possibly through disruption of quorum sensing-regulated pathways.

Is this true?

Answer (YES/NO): NO